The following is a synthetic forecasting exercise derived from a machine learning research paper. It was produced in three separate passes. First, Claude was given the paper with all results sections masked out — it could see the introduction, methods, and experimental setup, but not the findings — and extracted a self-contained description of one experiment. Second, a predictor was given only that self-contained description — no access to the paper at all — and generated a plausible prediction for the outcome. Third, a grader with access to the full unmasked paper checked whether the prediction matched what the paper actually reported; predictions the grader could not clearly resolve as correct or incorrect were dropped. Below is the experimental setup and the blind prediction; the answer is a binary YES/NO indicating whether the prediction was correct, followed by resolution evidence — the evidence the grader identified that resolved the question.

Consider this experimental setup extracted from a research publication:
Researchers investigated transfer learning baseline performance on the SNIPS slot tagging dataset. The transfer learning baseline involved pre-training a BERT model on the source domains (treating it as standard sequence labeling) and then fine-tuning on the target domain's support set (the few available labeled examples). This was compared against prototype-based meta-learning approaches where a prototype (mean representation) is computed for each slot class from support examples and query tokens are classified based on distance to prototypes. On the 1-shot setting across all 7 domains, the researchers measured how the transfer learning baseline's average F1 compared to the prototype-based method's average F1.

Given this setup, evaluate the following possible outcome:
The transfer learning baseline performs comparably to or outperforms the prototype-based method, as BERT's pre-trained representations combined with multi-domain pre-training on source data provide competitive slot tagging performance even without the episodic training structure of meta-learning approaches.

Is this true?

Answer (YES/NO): NO